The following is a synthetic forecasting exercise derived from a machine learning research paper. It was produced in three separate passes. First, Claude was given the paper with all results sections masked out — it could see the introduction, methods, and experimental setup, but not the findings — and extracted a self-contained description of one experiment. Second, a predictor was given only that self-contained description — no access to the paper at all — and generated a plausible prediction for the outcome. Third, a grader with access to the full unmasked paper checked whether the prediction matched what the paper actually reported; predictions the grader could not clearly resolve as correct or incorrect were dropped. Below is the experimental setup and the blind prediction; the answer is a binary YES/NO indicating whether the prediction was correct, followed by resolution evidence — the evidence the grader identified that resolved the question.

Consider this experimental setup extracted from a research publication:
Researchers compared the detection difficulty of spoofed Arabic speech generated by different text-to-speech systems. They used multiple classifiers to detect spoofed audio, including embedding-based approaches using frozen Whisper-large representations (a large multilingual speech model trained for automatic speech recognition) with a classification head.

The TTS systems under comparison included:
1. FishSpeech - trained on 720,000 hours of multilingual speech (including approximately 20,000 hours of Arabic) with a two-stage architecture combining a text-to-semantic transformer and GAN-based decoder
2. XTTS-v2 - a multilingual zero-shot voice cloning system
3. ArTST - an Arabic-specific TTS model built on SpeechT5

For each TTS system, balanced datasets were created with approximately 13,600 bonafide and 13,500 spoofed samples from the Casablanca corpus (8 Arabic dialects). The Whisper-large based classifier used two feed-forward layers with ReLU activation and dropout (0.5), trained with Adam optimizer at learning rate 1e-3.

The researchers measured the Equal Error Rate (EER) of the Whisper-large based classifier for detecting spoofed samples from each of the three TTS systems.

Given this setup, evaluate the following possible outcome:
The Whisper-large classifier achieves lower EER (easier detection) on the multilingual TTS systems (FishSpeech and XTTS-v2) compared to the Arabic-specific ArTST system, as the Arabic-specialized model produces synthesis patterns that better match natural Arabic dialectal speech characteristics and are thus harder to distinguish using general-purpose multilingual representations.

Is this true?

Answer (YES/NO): NO